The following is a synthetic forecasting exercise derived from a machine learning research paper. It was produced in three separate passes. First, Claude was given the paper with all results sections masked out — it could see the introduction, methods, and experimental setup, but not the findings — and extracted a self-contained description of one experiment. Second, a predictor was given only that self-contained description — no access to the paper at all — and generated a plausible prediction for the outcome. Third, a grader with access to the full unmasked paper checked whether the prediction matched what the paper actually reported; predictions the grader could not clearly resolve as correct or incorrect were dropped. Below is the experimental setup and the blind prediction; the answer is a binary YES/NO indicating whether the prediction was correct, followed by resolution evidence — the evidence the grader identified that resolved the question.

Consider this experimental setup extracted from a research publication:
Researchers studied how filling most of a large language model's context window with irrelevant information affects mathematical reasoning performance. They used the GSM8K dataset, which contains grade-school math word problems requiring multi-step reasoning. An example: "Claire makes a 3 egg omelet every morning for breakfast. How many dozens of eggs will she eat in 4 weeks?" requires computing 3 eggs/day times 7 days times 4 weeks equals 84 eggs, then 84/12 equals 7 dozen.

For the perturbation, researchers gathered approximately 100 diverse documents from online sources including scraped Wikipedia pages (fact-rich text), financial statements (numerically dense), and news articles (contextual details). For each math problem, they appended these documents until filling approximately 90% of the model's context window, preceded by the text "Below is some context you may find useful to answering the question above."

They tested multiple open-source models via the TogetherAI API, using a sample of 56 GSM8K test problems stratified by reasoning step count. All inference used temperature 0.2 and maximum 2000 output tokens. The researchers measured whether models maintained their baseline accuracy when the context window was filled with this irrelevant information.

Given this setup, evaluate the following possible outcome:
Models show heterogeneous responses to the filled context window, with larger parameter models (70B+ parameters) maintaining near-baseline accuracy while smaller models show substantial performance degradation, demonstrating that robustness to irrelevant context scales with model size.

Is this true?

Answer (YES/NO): NO